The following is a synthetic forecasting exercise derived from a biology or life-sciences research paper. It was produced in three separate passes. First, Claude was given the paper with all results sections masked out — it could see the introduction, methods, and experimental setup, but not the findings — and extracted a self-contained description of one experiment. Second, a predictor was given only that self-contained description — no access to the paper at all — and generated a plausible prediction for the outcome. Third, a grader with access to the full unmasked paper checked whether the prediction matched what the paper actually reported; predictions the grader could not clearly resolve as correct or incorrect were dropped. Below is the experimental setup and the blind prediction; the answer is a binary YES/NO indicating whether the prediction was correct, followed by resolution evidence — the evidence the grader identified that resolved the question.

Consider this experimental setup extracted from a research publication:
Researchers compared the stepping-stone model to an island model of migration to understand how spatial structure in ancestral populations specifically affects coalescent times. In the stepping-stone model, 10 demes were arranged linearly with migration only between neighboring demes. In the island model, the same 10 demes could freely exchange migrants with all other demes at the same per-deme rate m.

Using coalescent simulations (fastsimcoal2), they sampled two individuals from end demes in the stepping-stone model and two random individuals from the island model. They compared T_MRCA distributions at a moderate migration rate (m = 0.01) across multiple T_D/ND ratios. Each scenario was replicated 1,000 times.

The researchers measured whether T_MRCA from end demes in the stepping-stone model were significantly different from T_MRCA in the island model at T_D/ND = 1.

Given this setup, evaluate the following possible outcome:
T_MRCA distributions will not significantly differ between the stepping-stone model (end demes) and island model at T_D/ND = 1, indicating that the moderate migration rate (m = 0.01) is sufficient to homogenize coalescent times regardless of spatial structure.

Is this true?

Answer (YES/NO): NO